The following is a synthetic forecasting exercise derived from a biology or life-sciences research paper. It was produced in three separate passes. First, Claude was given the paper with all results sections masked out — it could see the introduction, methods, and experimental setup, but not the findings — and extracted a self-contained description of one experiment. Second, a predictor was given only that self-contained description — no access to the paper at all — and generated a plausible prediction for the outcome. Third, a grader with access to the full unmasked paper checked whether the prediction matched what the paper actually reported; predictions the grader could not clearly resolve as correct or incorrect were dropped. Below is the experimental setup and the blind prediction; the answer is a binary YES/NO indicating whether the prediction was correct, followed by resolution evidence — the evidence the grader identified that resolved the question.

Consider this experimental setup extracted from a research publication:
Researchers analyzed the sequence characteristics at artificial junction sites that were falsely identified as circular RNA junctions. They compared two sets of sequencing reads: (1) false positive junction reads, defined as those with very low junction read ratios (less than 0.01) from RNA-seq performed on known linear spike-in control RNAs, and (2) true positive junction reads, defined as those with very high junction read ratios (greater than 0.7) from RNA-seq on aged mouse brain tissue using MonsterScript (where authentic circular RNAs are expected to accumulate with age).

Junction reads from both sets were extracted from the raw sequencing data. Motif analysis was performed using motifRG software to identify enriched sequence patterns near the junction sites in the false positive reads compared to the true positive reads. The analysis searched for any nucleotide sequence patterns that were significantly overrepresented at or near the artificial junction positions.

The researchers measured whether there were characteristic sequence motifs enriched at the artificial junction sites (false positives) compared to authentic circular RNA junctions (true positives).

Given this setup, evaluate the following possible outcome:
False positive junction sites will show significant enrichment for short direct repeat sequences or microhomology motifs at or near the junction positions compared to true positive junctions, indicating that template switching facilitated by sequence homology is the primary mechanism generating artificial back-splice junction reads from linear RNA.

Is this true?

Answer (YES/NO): NO